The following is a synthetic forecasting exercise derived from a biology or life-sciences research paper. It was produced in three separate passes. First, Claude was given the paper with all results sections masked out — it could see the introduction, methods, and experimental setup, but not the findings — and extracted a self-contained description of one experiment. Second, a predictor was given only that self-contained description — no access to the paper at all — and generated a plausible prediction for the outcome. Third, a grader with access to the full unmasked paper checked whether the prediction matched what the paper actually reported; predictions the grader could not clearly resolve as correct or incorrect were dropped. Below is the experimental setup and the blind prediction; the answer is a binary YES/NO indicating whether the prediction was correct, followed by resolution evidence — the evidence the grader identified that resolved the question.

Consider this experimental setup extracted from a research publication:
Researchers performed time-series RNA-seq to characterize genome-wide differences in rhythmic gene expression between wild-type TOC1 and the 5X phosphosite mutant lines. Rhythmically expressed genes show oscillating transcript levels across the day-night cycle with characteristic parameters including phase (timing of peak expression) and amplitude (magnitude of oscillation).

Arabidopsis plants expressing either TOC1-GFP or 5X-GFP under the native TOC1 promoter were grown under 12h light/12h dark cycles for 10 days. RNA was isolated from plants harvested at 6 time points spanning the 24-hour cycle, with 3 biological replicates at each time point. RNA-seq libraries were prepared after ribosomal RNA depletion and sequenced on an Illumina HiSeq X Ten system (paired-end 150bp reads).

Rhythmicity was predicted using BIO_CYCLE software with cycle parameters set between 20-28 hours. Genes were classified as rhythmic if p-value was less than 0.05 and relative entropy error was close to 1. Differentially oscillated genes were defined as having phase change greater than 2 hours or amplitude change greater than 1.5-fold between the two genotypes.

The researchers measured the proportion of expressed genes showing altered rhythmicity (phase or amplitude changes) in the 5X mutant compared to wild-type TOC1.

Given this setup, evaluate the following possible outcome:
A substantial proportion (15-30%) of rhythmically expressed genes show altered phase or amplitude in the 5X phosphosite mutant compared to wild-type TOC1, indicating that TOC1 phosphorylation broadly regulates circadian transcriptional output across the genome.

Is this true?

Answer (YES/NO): NO